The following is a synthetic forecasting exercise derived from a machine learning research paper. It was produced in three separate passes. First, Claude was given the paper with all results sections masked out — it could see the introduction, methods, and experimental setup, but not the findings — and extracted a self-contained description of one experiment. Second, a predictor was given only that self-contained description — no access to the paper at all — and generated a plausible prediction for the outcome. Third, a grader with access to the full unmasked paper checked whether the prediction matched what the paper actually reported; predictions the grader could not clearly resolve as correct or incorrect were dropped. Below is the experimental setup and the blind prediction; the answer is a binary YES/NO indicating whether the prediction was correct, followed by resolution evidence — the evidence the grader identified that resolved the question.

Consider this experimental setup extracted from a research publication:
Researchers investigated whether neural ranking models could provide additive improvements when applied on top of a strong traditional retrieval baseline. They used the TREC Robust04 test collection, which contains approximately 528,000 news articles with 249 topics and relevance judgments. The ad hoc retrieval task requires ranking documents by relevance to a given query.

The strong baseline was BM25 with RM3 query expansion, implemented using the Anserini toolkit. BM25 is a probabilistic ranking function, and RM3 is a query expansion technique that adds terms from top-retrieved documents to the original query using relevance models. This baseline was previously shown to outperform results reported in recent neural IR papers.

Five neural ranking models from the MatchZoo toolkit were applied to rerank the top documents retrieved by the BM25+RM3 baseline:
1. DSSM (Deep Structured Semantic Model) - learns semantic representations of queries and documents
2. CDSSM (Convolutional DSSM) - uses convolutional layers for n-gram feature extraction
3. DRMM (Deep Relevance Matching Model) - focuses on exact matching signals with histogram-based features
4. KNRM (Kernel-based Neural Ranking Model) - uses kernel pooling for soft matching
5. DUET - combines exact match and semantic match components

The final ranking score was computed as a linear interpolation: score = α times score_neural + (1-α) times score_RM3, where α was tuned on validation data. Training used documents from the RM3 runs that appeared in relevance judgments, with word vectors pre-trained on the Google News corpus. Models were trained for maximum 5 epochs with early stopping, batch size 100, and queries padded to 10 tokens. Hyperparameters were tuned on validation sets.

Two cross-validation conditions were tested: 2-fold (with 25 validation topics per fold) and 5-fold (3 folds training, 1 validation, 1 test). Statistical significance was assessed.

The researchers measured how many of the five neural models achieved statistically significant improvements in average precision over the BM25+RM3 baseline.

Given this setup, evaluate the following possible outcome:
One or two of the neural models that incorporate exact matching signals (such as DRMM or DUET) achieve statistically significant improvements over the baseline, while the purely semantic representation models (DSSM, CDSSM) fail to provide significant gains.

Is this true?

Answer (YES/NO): YES